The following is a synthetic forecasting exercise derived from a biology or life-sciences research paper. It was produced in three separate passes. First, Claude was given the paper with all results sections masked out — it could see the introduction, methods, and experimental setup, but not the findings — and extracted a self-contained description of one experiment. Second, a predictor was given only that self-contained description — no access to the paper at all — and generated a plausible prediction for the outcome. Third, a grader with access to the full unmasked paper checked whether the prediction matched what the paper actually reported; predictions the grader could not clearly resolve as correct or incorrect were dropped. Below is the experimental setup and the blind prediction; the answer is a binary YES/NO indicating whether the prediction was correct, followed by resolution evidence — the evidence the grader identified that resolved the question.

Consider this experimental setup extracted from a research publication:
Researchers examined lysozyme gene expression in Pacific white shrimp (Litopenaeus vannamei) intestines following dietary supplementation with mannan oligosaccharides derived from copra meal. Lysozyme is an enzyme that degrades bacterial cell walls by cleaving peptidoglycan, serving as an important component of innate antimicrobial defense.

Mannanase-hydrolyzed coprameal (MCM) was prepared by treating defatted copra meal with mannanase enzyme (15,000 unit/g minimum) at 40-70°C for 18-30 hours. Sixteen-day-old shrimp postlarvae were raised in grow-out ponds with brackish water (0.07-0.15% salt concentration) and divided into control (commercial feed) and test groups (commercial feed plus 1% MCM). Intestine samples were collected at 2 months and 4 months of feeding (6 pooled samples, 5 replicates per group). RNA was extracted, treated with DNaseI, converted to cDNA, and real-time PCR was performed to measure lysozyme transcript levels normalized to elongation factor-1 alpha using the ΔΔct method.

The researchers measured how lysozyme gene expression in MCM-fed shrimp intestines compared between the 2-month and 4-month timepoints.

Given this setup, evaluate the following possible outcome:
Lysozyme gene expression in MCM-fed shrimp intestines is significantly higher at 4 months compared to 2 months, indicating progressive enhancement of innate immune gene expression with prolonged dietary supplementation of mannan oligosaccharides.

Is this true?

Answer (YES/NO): NO